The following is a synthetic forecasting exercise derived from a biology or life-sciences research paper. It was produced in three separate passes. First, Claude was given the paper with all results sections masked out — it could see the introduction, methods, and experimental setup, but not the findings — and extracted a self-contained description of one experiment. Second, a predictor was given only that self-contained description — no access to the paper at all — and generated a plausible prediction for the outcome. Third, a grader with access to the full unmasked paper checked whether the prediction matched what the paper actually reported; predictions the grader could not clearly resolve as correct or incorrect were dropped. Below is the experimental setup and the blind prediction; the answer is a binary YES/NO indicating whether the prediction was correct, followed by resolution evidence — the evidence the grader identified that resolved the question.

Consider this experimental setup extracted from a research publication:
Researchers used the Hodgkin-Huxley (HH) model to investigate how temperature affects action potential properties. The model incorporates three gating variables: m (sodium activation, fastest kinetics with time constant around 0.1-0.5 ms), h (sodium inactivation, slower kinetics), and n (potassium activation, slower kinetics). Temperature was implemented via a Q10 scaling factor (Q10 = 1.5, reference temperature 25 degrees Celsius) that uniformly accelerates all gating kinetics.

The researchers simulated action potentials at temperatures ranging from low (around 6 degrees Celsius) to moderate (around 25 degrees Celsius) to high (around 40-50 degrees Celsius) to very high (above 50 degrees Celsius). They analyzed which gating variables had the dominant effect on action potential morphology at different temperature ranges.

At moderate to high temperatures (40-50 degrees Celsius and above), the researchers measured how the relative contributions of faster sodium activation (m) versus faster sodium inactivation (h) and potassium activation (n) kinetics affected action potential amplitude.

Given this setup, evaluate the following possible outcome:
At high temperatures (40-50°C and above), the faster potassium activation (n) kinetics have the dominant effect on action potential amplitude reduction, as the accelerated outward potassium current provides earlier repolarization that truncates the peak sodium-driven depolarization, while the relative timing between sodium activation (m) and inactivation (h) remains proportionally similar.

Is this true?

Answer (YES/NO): NO